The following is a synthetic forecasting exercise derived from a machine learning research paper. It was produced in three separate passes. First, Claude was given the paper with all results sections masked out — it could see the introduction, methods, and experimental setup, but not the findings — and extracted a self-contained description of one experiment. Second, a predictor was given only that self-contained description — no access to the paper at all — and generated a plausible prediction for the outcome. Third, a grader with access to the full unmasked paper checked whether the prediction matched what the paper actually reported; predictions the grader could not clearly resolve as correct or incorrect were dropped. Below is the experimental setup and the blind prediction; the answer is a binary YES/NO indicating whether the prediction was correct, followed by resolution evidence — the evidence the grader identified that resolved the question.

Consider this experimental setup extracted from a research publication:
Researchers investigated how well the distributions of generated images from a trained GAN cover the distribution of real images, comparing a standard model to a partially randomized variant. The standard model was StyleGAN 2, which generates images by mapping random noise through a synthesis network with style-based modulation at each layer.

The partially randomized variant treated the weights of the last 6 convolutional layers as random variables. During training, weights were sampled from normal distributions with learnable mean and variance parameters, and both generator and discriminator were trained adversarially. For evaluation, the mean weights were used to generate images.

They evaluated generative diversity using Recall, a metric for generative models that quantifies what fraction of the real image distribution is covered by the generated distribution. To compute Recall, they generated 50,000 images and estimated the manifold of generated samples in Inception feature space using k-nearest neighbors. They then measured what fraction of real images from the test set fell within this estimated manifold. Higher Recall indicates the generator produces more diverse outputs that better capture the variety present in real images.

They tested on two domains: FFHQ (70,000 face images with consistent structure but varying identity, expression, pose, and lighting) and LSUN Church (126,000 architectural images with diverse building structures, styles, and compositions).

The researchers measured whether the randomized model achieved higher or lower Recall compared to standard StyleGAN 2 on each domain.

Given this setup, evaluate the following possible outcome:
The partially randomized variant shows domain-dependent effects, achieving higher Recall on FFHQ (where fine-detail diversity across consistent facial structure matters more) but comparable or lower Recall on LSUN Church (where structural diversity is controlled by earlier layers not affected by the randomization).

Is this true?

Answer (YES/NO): NO